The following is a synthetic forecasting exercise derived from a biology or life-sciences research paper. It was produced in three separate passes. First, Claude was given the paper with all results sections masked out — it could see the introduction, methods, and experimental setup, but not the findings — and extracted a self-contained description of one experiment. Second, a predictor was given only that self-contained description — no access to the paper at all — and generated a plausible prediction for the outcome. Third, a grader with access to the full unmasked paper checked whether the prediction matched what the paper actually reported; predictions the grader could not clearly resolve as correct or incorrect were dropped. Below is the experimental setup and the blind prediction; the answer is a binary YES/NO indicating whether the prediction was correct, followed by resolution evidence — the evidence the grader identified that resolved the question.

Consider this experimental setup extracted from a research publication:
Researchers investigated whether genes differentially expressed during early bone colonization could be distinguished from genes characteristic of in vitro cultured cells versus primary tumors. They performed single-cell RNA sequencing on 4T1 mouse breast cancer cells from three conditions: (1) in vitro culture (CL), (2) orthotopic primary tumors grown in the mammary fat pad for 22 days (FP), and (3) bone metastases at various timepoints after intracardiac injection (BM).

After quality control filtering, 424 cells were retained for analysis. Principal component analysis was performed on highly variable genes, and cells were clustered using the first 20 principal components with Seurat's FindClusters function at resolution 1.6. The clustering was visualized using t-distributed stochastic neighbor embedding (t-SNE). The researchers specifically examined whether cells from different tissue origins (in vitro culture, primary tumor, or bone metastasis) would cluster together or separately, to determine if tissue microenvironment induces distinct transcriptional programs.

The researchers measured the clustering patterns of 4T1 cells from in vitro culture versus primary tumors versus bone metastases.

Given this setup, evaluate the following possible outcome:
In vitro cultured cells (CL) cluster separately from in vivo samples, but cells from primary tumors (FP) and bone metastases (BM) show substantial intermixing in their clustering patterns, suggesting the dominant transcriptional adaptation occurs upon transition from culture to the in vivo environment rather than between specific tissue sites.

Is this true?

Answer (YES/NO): NO